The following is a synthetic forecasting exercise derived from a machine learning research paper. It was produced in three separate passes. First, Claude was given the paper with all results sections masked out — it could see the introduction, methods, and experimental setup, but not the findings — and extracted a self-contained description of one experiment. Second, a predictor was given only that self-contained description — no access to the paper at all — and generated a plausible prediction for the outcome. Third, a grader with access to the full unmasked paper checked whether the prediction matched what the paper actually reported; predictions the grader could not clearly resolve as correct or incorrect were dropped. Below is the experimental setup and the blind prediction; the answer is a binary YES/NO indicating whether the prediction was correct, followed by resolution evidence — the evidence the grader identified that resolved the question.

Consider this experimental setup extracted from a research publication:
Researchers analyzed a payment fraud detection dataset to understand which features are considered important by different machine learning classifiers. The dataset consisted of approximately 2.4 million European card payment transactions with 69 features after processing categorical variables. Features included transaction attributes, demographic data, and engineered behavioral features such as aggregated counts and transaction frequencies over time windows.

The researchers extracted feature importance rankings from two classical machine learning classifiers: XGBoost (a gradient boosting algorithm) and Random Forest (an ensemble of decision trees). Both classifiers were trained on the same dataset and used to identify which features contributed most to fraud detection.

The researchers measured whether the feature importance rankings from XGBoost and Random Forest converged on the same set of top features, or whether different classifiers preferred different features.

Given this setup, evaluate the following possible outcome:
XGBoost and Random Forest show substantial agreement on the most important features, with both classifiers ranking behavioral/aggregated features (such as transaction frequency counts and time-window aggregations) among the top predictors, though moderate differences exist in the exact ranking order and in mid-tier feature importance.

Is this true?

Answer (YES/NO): NO